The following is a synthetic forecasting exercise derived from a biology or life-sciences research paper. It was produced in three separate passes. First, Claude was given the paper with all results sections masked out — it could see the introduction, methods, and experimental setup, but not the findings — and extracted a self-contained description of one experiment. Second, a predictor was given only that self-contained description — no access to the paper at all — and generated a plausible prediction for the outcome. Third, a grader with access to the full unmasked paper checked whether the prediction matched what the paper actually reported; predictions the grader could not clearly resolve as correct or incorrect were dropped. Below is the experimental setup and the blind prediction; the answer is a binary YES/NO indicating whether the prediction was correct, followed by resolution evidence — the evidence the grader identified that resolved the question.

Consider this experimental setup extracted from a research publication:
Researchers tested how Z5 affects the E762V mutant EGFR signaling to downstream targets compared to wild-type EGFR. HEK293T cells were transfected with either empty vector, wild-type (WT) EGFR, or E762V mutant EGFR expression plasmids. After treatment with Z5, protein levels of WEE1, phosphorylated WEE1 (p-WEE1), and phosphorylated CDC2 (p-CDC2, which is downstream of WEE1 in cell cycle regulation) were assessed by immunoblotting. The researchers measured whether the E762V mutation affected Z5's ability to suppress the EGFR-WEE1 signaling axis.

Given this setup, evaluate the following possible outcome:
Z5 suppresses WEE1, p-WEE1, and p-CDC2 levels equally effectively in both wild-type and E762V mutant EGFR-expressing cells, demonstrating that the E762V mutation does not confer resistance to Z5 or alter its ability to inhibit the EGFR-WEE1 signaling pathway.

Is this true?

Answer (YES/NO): NO